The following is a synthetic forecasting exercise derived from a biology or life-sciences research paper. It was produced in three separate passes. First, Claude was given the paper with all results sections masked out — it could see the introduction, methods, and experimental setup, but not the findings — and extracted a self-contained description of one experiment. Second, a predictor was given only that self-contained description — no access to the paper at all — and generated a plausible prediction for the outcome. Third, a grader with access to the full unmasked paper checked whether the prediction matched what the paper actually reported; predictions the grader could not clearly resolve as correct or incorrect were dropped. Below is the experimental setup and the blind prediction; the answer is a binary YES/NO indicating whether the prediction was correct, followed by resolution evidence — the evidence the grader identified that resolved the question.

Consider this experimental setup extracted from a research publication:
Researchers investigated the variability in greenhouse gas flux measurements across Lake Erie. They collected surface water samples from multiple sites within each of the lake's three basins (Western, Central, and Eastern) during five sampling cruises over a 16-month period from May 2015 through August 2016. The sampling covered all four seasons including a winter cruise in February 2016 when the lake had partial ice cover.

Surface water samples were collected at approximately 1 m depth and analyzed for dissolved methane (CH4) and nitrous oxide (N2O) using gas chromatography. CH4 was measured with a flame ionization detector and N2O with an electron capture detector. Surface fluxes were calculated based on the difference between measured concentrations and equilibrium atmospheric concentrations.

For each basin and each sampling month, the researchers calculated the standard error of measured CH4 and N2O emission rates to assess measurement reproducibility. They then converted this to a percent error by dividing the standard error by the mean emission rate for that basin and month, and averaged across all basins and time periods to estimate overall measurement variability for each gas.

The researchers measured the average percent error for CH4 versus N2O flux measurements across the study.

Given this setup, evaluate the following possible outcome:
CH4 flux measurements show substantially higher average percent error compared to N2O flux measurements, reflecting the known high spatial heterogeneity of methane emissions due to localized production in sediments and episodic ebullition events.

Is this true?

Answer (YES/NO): NO